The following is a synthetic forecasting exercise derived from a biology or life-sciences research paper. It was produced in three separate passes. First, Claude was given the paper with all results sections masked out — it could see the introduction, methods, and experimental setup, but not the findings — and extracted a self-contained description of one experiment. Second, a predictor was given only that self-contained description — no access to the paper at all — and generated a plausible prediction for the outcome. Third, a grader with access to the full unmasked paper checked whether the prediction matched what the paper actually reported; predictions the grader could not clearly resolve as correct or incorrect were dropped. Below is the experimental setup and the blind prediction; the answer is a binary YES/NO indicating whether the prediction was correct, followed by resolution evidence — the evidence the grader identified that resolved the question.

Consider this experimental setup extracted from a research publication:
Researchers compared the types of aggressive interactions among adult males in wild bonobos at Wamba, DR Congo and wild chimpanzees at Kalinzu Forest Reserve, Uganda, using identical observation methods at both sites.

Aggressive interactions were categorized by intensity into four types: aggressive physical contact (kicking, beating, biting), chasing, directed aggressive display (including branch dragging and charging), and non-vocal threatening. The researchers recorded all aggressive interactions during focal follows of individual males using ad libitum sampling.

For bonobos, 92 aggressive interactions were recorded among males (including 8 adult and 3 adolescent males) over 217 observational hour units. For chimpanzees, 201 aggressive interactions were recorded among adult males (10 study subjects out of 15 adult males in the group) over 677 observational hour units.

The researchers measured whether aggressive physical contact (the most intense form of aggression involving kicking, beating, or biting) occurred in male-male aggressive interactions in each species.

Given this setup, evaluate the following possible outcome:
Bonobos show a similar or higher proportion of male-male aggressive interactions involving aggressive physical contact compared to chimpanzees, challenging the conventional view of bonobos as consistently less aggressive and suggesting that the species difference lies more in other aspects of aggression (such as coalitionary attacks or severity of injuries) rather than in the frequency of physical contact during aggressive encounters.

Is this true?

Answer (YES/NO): NO